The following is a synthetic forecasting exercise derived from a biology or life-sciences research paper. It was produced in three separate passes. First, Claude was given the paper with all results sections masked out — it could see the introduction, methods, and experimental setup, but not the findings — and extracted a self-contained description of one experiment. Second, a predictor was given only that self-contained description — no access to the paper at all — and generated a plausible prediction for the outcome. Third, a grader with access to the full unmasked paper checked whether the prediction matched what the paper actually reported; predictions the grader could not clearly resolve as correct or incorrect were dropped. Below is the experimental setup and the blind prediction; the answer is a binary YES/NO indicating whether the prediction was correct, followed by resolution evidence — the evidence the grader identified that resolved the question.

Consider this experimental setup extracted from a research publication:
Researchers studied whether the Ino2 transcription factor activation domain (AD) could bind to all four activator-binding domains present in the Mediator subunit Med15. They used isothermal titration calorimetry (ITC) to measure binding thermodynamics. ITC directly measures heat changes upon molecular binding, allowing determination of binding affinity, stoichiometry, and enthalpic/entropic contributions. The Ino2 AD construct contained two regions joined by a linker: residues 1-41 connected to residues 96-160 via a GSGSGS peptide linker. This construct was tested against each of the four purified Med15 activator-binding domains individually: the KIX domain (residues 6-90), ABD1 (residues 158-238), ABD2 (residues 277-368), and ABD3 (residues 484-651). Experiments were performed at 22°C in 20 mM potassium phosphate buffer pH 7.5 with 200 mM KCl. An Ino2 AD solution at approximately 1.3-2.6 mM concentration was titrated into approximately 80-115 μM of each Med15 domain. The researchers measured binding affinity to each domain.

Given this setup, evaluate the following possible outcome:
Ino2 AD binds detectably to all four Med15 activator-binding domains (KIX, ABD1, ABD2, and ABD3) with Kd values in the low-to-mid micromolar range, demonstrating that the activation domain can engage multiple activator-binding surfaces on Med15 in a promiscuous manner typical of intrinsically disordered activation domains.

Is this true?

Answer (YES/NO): NO